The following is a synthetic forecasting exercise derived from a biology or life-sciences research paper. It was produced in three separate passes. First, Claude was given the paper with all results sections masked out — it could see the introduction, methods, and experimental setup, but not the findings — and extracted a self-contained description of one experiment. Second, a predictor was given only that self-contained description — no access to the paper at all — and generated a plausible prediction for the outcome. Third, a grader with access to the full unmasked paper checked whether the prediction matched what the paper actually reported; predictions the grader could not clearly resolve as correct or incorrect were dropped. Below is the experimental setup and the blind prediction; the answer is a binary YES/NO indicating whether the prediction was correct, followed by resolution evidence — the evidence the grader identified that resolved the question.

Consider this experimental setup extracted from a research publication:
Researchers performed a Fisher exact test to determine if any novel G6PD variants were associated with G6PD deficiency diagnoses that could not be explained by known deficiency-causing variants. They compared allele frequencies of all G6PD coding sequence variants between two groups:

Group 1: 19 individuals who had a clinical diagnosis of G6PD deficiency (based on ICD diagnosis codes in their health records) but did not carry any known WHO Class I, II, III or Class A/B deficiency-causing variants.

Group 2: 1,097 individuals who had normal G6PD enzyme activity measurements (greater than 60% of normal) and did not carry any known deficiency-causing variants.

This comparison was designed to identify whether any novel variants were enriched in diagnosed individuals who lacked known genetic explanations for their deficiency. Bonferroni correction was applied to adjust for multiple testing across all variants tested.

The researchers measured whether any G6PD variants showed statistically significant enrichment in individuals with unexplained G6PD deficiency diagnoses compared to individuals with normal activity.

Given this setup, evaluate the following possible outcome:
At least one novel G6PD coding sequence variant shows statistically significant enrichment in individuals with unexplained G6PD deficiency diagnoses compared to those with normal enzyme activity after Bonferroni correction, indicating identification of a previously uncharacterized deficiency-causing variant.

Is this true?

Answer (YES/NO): NO